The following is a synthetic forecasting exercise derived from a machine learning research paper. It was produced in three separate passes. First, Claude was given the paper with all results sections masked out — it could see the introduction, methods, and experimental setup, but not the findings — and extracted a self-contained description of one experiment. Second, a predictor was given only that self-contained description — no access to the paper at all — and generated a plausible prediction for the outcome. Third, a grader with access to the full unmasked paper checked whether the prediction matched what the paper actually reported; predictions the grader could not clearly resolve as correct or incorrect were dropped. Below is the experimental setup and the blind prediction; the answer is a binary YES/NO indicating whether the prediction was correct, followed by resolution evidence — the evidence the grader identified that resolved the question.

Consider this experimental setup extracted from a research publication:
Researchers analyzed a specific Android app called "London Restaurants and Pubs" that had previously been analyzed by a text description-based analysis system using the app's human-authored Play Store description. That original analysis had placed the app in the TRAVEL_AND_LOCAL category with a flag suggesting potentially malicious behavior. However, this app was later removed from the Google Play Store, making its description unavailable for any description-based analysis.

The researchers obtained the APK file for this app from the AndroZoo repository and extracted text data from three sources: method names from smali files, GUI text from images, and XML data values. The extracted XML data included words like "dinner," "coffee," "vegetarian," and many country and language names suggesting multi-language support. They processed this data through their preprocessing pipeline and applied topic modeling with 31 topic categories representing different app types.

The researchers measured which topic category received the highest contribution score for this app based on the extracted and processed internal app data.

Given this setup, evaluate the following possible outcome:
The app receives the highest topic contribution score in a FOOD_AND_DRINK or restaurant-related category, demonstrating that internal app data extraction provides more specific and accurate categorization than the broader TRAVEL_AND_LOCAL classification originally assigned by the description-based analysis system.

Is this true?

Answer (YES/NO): YES